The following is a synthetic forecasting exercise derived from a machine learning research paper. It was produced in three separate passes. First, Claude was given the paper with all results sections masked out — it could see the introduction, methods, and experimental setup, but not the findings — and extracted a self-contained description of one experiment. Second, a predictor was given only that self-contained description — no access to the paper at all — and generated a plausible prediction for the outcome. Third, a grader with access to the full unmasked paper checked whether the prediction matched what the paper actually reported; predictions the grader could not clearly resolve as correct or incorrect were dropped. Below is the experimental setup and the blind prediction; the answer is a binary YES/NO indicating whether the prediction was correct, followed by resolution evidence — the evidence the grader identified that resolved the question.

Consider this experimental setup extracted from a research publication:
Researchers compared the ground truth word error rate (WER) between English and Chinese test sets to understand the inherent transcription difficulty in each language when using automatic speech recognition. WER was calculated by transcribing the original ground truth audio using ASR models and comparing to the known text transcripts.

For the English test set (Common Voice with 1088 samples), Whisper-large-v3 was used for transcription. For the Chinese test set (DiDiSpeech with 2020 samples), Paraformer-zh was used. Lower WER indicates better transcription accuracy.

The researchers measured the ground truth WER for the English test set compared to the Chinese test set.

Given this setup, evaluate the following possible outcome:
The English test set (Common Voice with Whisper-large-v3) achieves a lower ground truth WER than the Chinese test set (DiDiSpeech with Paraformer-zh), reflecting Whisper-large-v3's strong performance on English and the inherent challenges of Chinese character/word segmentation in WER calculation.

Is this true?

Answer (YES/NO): NO